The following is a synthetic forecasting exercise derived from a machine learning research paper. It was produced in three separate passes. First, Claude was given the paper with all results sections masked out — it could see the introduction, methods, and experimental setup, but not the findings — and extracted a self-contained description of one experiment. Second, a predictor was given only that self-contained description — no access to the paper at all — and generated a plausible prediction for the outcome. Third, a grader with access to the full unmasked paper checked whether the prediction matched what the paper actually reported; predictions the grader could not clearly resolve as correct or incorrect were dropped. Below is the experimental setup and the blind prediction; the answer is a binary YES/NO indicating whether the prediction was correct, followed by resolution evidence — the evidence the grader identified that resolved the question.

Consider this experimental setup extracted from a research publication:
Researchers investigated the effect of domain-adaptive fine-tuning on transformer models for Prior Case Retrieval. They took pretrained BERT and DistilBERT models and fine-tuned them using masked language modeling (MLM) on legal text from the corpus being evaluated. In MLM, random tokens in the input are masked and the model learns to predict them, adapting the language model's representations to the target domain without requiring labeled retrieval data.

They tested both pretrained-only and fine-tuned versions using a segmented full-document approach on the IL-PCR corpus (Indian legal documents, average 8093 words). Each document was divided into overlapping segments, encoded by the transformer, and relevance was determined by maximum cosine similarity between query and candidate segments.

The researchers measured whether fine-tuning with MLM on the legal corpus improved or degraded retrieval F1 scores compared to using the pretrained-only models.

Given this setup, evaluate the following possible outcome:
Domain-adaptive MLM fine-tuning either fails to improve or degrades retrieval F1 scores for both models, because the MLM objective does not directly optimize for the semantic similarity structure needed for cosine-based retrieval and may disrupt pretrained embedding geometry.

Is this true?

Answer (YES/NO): YES